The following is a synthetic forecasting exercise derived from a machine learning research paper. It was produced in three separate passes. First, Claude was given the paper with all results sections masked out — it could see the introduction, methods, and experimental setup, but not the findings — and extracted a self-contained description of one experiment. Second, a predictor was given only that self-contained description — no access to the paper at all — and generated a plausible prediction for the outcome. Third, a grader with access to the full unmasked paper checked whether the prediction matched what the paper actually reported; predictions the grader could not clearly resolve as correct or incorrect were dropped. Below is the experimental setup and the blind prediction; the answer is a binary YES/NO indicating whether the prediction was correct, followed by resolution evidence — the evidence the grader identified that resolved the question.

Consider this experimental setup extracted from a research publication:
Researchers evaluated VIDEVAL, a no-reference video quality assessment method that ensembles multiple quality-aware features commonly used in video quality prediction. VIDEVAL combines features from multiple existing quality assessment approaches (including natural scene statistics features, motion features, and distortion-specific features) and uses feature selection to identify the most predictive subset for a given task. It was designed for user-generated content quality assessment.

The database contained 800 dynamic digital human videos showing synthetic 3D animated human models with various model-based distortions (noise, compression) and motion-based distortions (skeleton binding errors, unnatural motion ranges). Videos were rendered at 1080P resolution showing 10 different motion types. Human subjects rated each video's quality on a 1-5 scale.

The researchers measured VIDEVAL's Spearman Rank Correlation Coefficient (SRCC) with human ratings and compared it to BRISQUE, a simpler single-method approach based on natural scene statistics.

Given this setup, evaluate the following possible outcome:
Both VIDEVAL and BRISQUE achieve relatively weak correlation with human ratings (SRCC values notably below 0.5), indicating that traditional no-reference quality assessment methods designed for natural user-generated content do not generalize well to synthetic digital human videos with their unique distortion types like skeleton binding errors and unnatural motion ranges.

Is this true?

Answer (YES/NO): YES